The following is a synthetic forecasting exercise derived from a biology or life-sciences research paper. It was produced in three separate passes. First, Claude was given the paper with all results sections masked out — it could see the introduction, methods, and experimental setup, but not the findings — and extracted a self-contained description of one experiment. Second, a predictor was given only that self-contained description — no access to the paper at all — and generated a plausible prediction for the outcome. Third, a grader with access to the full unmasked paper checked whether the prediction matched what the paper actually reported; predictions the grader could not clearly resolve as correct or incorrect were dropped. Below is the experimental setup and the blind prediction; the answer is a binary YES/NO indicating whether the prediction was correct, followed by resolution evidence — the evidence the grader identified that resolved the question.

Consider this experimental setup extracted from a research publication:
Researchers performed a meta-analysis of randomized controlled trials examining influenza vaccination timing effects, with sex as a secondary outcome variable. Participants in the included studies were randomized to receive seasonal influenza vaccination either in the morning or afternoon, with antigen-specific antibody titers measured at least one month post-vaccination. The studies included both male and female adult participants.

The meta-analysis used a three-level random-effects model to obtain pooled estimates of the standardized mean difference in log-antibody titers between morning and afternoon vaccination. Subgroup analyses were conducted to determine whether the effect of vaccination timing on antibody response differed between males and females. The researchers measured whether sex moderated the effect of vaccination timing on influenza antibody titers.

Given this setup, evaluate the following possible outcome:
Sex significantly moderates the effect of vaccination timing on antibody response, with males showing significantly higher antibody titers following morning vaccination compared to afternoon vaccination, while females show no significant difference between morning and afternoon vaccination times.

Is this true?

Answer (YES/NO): NO